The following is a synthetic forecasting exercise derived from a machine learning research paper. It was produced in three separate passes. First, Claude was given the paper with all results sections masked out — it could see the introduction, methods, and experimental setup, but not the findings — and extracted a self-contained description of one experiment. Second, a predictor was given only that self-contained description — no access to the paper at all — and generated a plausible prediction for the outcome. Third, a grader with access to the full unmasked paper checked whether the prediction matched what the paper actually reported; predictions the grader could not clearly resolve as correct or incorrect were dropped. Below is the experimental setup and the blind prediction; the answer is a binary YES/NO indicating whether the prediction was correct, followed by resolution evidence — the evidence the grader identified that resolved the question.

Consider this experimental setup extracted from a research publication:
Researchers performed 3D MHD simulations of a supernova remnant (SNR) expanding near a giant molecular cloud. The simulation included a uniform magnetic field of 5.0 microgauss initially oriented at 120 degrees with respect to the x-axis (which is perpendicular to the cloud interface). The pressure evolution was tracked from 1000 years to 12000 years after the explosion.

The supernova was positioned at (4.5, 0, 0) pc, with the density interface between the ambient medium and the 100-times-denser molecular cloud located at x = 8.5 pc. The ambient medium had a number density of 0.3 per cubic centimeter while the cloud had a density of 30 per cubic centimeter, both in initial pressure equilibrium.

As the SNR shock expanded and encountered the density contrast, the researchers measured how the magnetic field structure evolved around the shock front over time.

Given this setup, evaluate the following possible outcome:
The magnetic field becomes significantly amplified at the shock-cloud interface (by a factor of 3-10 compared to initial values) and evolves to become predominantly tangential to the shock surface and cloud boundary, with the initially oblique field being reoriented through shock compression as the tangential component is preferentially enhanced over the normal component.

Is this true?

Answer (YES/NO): NO